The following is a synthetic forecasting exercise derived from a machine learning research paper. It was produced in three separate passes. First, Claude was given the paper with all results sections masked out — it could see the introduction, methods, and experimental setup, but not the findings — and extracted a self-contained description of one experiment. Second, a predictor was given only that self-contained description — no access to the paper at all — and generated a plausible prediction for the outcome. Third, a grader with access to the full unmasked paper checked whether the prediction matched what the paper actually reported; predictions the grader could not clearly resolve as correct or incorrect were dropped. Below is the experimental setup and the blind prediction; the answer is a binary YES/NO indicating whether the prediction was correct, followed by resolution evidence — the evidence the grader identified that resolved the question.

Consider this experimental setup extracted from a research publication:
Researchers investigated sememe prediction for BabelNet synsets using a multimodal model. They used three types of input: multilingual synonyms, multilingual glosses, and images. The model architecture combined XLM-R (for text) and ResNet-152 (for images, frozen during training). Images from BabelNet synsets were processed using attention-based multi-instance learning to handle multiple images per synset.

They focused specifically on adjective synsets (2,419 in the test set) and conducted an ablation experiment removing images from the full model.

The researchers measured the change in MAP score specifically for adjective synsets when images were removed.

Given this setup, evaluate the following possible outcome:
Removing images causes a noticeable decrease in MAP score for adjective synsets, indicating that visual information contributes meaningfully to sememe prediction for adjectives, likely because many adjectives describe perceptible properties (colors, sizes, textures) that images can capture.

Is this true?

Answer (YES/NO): NO